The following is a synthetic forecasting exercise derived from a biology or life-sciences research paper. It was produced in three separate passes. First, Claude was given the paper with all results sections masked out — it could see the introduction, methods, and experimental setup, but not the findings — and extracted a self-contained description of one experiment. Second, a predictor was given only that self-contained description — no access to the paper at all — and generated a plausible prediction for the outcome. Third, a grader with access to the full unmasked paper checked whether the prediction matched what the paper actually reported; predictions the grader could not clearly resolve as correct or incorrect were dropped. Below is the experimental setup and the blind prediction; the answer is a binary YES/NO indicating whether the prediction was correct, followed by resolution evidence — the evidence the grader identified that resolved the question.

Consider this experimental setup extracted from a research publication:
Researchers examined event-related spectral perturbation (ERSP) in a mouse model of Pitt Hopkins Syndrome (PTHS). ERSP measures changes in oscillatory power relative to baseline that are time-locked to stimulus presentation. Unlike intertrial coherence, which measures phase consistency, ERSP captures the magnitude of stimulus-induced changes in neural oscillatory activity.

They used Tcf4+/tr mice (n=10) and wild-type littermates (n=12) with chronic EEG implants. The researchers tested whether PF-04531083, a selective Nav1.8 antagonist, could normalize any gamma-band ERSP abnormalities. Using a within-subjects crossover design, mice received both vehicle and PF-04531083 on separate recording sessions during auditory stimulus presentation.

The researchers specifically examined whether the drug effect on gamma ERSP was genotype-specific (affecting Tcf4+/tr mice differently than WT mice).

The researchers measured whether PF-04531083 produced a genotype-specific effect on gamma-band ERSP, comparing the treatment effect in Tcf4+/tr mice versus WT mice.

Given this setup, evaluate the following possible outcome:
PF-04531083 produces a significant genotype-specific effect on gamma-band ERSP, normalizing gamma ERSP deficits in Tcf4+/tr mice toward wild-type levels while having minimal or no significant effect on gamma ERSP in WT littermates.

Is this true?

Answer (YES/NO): NO